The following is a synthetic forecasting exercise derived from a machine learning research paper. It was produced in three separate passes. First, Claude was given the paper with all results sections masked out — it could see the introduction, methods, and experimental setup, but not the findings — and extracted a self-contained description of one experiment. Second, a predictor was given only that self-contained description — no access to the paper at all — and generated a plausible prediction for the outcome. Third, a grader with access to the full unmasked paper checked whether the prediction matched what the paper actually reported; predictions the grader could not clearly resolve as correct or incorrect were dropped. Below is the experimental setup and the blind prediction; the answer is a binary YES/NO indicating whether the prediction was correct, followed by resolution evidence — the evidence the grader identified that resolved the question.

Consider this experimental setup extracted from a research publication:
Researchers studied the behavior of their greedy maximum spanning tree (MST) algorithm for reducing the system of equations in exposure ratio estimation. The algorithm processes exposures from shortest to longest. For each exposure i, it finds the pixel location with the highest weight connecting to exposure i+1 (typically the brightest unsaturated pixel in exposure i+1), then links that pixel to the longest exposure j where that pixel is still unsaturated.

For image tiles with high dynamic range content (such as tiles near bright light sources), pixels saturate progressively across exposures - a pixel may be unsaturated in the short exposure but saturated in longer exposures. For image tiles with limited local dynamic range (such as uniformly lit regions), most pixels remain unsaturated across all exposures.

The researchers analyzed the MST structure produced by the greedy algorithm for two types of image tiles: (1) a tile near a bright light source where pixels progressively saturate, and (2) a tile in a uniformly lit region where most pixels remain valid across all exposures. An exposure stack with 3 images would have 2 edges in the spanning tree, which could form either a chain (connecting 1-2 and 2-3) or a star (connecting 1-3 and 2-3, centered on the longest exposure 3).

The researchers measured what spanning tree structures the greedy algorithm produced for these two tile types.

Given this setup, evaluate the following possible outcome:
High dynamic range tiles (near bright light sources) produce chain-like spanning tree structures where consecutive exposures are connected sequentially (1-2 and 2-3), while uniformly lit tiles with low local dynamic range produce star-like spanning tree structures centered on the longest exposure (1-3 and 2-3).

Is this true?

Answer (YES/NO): YES